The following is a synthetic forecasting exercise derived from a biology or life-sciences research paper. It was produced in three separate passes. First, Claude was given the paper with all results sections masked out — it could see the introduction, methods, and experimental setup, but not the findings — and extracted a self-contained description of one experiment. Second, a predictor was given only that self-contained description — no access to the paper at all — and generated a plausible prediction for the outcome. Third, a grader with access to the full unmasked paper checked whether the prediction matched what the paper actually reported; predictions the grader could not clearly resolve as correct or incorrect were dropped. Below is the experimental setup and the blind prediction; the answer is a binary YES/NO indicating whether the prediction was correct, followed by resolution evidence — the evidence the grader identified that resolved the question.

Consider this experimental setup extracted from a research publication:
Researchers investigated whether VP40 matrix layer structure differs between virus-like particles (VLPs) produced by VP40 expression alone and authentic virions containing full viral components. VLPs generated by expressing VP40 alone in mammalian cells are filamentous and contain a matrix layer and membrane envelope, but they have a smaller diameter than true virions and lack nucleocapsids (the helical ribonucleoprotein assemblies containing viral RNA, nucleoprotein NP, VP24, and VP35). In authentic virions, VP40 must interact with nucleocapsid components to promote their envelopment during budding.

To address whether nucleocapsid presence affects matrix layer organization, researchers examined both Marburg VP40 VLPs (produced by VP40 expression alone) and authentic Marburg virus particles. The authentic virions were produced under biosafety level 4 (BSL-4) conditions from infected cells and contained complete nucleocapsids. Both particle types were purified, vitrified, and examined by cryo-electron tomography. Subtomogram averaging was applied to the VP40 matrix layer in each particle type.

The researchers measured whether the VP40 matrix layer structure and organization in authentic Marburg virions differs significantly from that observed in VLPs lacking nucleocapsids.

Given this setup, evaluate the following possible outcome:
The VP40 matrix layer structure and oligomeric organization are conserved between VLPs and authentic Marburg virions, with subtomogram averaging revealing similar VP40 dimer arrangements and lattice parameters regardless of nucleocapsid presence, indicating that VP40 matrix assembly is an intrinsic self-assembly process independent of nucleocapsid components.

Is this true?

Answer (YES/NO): NO